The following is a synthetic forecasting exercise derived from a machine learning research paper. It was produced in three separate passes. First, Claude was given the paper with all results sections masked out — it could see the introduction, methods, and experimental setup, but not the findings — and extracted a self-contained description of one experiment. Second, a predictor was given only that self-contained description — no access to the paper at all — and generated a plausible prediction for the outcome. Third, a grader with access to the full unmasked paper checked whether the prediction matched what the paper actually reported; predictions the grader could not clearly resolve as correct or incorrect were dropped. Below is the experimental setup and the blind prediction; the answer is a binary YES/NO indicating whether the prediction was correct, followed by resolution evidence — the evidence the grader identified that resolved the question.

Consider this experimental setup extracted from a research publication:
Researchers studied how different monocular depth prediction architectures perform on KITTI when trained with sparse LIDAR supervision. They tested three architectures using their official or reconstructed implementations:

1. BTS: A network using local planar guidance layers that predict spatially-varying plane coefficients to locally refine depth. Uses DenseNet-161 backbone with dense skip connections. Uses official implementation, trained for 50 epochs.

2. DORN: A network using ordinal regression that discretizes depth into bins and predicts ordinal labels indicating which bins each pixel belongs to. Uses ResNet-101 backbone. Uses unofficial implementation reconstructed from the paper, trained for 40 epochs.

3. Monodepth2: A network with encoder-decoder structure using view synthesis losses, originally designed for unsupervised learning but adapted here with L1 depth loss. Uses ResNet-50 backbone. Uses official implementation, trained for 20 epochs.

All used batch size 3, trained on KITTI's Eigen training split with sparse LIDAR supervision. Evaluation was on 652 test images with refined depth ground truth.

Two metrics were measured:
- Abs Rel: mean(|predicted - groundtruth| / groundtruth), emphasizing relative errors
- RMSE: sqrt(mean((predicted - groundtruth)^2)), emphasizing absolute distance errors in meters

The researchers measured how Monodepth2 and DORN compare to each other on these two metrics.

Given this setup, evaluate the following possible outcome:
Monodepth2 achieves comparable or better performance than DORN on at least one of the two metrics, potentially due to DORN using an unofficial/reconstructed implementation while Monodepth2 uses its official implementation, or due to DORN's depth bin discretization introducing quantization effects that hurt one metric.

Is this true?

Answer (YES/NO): YES